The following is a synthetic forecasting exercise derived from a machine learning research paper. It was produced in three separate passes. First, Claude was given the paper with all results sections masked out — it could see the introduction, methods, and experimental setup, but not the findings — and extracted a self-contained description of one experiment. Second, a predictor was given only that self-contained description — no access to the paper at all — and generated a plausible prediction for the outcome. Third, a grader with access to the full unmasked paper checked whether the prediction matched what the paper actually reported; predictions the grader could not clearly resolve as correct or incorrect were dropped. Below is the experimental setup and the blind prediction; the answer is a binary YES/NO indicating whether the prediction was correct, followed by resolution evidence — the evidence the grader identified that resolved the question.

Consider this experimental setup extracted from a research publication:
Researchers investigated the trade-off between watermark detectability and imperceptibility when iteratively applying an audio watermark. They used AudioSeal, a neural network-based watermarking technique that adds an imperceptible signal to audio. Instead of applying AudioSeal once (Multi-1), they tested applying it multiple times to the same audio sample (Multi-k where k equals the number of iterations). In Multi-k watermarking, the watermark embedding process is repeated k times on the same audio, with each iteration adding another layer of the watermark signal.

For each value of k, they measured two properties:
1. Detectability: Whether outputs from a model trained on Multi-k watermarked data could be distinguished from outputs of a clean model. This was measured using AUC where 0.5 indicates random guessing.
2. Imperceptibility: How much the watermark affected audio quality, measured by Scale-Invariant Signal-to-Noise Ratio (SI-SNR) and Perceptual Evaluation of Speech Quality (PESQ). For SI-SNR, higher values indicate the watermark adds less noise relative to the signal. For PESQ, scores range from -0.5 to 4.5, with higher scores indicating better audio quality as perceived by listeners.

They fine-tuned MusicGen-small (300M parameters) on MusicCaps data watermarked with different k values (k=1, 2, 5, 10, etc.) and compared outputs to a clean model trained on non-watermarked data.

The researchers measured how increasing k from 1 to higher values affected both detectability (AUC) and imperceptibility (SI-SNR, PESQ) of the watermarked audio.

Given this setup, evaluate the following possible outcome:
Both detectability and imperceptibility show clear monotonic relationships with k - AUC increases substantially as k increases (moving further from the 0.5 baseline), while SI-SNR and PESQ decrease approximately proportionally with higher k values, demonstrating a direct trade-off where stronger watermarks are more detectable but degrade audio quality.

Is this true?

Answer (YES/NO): NO